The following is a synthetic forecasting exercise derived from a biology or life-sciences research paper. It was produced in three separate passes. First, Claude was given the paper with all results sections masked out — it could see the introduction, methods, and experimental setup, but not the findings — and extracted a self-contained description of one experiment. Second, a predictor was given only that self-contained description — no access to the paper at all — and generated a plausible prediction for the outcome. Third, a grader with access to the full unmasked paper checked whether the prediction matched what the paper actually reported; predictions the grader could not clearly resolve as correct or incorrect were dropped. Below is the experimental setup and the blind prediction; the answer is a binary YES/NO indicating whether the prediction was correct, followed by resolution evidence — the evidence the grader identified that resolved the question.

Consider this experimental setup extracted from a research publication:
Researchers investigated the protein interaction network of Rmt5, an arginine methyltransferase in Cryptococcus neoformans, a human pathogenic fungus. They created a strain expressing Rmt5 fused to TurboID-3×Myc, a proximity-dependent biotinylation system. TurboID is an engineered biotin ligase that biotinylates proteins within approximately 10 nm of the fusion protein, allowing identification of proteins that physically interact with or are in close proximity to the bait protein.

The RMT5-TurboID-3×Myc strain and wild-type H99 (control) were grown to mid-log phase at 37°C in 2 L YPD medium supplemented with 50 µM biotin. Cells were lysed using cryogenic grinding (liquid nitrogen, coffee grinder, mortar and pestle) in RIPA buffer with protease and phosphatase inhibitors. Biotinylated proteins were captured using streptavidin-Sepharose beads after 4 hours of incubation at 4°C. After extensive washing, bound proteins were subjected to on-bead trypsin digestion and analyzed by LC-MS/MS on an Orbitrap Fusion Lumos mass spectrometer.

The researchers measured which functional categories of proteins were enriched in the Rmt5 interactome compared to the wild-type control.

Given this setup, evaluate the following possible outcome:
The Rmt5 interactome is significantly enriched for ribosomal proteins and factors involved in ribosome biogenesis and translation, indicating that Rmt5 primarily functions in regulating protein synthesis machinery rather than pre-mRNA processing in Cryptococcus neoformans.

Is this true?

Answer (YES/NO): NO